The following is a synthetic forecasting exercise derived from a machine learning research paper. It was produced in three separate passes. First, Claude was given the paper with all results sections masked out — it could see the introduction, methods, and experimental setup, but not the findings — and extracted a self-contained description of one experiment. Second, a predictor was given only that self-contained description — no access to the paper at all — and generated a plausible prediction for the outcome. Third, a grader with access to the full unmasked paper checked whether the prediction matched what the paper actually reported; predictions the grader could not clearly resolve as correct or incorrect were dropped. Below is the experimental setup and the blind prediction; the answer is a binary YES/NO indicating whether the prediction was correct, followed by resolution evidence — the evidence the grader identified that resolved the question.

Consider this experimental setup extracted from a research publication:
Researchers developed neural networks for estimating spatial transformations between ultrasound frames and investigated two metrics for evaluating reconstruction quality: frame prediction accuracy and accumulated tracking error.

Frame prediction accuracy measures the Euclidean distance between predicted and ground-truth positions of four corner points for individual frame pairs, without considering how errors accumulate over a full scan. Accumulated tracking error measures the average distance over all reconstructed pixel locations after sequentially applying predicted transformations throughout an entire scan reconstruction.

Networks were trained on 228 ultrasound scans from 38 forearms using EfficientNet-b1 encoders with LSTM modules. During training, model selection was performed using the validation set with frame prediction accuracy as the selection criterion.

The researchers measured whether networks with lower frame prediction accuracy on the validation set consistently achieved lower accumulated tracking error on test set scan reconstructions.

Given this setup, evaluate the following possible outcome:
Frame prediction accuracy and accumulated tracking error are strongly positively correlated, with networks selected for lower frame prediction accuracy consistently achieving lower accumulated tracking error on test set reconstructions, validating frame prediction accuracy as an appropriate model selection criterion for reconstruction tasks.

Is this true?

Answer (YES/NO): YES